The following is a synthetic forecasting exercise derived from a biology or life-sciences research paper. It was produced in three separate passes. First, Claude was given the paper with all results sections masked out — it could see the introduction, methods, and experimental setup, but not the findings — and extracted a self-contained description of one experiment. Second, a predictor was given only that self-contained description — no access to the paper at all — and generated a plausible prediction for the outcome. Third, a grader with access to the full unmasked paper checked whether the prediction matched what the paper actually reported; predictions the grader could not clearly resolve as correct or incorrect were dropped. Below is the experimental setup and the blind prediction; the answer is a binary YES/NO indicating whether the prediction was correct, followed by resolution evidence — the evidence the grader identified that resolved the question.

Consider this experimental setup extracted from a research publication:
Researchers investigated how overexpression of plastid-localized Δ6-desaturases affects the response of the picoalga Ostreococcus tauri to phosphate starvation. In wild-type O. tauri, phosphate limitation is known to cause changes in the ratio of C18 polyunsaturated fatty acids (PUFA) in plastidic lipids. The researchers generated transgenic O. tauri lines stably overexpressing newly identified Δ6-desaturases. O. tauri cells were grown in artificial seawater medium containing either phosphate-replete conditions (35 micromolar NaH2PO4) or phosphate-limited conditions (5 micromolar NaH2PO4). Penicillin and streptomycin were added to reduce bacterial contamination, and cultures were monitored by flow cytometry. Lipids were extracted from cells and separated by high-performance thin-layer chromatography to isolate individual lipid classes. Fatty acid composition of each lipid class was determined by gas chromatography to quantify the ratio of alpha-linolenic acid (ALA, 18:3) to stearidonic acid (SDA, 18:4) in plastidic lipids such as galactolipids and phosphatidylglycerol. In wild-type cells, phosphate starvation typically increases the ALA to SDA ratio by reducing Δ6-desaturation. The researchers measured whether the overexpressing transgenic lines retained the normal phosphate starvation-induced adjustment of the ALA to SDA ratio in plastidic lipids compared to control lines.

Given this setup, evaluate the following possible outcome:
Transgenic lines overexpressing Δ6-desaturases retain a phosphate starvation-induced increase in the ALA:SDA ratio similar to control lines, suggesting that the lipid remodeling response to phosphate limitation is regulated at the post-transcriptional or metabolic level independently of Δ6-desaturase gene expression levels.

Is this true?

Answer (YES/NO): NO